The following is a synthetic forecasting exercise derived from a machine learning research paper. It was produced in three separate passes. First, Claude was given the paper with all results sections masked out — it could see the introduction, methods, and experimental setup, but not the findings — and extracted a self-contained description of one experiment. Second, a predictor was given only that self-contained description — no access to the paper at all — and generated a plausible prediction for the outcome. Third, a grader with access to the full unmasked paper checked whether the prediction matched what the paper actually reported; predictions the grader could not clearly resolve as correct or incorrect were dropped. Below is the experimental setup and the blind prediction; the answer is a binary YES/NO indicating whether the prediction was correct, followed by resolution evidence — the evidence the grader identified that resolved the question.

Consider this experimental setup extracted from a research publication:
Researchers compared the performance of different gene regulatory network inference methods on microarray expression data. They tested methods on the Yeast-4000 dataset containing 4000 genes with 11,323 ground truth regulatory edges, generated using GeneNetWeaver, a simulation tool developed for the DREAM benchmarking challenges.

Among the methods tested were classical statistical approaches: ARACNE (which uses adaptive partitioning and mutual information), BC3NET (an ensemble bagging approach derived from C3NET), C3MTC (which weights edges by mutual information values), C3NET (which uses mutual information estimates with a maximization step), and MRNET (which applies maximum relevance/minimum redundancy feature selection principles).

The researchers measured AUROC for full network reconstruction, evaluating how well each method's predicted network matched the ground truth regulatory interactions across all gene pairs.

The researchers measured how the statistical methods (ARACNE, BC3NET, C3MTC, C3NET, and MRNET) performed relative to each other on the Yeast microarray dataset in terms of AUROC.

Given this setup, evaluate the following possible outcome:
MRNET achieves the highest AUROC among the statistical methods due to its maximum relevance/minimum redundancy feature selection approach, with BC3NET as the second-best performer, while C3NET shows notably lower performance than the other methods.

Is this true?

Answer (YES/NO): NO